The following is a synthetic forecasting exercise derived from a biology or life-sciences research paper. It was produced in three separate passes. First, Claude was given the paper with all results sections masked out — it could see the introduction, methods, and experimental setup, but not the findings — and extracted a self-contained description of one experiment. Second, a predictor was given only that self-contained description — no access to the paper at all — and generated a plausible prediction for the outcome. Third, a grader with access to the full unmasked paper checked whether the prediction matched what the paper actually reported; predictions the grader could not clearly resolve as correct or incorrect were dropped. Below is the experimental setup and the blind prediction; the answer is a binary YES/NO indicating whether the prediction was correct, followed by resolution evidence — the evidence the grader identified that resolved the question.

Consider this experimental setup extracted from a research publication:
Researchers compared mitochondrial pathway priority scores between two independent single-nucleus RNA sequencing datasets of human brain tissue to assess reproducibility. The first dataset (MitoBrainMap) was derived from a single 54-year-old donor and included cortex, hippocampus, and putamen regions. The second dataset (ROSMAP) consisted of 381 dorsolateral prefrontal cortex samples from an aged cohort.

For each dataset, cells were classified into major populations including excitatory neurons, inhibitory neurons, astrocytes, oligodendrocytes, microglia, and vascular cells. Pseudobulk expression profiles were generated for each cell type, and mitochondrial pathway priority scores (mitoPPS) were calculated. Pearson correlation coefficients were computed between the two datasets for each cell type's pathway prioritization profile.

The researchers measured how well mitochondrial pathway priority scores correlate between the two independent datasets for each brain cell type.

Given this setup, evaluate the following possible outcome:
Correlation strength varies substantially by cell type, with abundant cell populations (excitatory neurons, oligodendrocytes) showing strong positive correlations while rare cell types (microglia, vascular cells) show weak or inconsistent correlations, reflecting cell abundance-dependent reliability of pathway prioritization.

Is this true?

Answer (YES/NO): NO